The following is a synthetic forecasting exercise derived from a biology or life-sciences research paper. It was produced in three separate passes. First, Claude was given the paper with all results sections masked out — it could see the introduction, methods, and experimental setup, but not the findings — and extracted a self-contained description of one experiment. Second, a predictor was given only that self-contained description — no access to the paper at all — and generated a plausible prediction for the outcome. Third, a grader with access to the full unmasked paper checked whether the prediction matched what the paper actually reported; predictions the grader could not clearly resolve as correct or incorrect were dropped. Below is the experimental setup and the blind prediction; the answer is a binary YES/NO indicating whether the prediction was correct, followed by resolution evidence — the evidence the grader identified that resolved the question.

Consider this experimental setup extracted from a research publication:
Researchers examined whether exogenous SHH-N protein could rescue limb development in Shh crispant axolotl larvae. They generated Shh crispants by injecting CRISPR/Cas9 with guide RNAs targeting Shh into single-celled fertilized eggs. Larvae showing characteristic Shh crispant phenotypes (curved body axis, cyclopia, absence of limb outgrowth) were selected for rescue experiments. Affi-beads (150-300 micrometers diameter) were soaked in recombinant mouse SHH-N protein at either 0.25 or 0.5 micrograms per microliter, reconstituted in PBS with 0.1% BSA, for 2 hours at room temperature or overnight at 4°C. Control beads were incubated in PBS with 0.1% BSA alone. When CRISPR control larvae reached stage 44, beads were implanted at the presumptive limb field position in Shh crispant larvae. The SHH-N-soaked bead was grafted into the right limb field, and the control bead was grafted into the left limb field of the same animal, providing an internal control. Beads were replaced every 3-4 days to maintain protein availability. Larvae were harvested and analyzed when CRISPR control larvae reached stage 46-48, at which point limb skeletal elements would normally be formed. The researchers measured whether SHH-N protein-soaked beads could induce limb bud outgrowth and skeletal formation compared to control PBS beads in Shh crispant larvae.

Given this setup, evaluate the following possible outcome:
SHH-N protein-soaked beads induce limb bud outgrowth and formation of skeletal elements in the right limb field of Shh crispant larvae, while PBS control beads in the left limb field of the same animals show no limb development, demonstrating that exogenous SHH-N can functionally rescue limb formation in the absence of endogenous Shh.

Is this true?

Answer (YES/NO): YES